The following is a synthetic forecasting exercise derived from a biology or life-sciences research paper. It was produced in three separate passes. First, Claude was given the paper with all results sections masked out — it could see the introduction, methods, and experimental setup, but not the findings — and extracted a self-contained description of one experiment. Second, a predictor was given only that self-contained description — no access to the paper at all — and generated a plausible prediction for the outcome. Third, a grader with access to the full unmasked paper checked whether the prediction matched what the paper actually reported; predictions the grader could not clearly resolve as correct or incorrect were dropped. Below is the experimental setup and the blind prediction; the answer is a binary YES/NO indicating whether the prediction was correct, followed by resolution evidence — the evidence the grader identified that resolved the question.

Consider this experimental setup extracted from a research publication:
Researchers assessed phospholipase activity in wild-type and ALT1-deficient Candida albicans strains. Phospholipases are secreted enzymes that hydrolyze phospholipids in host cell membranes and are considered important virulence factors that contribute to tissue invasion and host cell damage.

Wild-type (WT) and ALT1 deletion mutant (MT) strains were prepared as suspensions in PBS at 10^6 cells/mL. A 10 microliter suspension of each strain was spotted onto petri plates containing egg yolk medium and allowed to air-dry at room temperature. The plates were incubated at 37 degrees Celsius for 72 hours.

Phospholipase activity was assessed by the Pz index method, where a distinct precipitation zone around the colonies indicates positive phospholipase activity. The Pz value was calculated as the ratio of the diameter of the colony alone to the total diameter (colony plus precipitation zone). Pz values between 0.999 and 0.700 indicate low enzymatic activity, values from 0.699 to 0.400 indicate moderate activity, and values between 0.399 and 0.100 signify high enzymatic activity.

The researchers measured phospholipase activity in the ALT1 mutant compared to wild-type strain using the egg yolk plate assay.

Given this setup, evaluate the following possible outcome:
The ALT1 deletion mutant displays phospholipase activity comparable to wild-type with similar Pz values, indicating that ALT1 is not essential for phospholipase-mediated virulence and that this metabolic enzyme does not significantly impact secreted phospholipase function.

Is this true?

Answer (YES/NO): NO